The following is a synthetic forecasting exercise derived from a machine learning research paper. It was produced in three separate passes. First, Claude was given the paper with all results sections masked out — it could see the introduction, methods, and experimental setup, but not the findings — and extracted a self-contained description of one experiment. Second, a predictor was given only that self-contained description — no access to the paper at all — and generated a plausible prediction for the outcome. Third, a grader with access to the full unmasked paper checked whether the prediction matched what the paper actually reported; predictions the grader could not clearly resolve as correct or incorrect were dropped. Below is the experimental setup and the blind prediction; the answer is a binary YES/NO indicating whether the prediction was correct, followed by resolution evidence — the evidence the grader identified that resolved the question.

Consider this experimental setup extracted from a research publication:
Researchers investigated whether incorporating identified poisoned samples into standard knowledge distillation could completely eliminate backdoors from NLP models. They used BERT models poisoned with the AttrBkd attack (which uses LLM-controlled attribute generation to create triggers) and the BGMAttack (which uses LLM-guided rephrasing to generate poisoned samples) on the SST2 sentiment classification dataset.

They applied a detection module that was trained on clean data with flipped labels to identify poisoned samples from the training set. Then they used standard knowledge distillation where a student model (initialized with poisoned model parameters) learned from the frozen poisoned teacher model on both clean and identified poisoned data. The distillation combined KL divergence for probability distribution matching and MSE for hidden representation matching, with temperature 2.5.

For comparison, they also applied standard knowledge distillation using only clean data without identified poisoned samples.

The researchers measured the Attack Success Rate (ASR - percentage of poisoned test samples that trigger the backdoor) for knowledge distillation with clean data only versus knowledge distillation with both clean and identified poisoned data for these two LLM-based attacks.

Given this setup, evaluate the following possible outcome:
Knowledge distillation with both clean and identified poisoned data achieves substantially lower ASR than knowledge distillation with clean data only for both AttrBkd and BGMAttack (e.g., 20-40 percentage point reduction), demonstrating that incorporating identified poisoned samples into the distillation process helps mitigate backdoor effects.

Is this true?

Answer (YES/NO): YES